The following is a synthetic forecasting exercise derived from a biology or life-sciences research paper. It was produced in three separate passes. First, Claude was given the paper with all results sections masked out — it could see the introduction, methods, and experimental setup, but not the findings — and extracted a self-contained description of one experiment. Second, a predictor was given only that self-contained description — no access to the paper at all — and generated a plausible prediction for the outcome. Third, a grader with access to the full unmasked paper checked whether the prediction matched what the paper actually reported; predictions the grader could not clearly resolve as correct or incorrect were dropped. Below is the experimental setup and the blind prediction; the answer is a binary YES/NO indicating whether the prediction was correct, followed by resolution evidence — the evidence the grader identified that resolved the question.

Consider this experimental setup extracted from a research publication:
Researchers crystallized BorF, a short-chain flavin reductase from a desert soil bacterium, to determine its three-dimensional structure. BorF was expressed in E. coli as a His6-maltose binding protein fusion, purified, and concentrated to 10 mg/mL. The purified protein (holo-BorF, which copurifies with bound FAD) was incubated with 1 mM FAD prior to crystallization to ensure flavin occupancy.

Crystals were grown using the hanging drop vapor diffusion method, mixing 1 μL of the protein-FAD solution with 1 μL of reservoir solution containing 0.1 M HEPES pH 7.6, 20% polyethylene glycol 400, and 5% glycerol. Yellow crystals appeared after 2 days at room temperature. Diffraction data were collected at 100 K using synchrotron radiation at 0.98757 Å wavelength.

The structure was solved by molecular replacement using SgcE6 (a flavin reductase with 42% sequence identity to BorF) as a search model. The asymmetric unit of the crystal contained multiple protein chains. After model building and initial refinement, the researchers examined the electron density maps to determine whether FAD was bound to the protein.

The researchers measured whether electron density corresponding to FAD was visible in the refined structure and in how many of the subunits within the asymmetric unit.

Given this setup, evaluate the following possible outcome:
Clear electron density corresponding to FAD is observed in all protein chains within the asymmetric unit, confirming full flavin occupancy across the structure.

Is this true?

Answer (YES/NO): YES